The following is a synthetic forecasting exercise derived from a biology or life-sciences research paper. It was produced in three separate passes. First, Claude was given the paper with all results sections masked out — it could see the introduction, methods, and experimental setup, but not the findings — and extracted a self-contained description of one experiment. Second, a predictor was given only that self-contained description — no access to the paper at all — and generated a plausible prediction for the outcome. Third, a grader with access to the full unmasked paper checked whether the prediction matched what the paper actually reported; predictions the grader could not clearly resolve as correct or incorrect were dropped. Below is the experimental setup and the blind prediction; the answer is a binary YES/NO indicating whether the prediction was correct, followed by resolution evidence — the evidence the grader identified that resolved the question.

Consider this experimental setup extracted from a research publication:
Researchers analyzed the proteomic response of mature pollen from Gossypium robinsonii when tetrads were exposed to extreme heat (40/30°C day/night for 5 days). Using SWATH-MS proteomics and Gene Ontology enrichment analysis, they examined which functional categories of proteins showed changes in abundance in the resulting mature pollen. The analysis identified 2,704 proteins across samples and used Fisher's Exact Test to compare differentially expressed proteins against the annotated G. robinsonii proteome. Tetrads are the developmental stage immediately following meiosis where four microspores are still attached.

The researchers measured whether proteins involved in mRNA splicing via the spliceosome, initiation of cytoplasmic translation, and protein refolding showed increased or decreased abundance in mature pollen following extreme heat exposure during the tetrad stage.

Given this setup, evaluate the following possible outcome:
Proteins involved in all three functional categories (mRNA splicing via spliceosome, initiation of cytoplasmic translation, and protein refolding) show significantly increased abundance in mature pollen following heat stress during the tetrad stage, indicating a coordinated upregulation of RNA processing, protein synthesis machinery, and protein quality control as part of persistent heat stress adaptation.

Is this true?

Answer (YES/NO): YES